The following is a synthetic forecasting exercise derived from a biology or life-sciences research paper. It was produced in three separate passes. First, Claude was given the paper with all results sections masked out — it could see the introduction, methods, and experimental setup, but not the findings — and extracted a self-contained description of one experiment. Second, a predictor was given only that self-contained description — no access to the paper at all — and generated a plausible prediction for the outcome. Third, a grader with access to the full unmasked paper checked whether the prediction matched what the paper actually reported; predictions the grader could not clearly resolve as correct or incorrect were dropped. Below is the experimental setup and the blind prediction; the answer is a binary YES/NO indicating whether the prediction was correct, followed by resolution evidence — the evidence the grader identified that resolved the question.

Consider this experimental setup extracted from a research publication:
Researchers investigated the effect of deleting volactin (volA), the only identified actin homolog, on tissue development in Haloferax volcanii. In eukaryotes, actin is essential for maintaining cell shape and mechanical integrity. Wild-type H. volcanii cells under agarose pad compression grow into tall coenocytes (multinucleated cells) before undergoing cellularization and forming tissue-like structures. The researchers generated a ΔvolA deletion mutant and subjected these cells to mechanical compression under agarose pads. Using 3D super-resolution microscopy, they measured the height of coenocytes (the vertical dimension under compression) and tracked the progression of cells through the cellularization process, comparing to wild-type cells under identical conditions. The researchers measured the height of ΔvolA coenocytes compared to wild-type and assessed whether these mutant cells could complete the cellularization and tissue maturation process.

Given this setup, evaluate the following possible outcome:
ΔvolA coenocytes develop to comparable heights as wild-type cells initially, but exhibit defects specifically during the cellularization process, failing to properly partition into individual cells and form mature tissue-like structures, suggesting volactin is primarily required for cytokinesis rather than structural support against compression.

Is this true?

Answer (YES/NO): NO